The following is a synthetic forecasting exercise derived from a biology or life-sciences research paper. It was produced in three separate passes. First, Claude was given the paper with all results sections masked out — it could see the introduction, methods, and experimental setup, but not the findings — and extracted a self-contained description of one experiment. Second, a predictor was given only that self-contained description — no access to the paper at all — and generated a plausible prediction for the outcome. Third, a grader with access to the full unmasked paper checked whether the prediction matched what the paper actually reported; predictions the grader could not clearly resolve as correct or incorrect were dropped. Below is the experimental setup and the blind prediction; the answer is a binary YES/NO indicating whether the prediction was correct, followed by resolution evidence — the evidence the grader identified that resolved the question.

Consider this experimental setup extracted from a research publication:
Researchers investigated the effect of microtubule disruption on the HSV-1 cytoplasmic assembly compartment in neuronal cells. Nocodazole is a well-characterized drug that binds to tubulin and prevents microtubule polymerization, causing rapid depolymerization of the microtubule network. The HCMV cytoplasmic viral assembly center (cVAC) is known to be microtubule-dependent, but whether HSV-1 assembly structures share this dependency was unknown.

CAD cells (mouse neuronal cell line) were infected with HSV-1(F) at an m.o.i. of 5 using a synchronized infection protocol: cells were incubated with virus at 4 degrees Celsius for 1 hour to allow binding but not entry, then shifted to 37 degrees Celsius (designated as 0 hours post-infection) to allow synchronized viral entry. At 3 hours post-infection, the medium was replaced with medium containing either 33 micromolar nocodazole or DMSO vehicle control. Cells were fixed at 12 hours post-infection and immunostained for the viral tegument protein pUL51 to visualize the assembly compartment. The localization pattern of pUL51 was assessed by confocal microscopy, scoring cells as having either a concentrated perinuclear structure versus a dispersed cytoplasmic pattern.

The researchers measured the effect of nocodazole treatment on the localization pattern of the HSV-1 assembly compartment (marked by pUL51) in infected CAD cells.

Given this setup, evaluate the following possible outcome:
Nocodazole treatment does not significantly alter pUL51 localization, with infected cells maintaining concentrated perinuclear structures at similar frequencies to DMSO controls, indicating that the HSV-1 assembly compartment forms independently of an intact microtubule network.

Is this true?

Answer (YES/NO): NO